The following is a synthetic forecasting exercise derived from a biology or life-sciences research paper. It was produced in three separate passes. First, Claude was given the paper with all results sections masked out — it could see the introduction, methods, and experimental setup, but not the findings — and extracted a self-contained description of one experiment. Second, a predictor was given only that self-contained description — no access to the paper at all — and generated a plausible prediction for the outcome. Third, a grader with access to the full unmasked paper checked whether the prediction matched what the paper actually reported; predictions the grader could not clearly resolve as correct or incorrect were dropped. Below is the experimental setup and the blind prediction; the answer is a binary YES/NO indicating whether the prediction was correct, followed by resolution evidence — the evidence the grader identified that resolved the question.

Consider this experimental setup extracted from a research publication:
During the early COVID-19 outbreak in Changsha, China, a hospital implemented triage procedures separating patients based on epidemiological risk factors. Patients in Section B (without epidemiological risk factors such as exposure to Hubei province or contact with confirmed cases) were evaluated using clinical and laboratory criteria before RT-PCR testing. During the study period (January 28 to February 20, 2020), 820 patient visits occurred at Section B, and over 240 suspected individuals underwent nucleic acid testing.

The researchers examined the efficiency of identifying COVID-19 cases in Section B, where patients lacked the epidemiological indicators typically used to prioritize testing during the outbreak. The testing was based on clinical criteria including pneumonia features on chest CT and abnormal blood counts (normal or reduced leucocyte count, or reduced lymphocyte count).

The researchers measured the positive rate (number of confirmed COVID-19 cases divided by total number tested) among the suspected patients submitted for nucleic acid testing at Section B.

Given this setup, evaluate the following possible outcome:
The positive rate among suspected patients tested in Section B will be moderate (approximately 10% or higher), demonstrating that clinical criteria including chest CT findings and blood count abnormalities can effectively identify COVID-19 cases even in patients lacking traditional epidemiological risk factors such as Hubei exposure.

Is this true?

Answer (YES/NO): NO